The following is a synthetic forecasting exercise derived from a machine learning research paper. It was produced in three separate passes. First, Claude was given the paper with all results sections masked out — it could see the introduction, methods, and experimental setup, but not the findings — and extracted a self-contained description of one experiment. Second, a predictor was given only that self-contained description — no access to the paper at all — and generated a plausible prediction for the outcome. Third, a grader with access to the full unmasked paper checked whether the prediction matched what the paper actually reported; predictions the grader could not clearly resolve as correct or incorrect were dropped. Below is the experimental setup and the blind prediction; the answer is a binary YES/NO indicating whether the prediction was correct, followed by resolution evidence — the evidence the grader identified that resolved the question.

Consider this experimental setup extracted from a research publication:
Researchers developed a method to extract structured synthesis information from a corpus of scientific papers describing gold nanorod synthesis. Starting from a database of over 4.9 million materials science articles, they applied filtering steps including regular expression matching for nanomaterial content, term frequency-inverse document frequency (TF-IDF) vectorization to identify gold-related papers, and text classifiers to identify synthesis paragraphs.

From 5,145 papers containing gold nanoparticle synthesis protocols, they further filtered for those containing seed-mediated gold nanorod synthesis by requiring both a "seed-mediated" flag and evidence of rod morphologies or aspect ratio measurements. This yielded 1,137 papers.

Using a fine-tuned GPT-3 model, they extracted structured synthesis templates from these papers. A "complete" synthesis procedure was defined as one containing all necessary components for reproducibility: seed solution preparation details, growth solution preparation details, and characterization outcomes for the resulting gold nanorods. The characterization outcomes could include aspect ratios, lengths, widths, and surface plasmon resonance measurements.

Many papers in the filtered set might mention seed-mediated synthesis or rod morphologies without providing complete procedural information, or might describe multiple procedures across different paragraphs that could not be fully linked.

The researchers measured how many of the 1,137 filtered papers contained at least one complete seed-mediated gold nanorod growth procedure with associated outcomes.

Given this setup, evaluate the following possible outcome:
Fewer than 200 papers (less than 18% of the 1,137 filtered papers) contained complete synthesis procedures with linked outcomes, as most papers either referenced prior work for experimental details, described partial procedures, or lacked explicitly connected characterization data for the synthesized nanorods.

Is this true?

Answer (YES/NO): NO